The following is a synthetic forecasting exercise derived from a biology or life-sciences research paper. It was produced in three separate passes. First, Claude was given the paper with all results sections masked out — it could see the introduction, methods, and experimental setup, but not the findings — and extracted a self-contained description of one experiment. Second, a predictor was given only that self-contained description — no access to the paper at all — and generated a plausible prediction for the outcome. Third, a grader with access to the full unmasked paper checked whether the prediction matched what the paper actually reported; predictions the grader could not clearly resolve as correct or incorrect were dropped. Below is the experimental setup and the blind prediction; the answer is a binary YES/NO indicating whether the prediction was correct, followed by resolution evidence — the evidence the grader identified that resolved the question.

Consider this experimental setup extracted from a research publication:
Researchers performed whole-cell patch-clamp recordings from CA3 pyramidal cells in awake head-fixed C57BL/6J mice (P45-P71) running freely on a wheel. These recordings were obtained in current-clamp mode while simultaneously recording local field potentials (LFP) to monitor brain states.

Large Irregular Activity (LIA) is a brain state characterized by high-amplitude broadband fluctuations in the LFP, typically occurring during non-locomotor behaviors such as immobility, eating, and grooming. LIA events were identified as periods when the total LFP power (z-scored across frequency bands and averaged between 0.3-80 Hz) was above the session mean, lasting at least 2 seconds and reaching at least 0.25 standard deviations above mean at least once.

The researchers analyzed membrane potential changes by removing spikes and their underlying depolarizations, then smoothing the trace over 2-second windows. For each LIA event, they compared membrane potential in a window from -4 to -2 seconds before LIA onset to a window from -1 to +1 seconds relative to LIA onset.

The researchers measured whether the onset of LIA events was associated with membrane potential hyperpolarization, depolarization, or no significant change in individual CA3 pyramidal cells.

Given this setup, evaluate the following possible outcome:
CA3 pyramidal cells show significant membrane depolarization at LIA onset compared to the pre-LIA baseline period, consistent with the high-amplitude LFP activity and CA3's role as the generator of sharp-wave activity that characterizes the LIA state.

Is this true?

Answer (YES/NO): YES